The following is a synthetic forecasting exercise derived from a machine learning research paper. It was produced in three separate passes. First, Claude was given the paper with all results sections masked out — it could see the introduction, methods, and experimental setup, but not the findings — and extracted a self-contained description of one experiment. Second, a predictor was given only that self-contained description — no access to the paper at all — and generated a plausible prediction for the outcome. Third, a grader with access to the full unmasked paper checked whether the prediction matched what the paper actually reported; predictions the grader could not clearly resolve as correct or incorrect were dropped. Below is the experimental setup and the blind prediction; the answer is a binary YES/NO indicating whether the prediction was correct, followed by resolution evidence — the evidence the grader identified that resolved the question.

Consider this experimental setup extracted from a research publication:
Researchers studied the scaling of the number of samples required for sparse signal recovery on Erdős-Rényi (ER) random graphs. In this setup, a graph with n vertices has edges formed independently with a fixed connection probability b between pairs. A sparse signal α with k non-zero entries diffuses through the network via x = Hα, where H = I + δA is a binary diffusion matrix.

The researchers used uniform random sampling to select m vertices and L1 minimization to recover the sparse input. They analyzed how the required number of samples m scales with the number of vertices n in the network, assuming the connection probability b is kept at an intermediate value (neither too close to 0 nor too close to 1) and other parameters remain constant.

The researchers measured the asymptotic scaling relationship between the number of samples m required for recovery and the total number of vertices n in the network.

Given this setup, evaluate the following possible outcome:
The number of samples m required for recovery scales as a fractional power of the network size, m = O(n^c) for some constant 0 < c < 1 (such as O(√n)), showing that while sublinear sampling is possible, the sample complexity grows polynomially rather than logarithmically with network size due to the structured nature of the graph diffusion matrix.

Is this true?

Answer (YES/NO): NO